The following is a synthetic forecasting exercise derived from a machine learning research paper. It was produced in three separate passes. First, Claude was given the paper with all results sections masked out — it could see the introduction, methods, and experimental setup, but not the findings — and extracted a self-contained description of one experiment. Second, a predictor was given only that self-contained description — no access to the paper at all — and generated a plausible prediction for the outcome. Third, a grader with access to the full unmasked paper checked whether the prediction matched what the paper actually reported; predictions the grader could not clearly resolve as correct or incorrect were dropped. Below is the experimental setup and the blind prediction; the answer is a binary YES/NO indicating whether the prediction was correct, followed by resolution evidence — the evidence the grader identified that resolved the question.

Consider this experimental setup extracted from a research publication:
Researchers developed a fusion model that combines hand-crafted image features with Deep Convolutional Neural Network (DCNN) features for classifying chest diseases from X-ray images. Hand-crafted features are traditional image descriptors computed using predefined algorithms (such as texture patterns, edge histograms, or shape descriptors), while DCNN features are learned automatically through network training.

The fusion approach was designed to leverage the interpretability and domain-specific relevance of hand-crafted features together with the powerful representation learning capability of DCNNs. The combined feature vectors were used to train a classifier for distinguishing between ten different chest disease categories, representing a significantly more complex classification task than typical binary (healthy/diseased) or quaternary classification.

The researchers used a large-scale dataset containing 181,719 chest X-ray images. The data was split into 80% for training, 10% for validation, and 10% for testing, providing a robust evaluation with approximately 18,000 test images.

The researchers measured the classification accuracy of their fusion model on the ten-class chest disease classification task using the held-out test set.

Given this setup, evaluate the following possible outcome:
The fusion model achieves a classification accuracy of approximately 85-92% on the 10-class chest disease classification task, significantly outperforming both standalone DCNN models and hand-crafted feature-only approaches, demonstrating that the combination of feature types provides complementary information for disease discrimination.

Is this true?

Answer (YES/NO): NO